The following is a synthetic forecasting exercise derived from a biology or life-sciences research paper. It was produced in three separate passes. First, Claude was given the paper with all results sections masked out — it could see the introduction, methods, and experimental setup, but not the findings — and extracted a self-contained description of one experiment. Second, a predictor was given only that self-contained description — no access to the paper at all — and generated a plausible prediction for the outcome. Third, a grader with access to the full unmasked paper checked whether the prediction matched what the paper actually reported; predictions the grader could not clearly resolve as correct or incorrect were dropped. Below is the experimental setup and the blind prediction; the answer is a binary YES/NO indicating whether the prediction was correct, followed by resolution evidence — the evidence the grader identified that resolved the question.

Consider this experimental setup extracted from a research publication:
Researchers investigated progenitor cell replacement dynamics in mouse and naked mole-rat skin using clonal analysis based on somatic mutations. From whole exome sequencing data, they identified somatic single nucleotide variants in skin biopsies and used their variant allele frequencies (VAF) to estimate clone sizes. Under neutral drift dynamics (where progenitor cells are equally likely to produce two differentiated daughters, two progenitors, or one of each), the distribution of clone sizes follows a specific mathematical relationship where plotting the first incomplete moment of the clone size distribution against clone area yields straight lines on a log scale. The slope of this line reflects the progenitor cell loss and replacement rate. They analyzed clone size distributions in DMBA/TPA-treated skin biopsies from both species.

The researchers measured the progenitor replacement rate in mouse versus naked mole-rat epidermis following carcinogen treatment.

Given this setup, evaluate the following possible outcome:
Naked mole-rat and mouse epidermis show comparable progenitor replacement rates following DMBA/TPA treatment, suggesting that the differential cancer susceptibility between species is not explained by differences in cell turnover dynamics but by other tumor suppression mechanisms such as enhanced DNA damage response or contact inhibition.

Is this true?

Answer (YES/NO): NO